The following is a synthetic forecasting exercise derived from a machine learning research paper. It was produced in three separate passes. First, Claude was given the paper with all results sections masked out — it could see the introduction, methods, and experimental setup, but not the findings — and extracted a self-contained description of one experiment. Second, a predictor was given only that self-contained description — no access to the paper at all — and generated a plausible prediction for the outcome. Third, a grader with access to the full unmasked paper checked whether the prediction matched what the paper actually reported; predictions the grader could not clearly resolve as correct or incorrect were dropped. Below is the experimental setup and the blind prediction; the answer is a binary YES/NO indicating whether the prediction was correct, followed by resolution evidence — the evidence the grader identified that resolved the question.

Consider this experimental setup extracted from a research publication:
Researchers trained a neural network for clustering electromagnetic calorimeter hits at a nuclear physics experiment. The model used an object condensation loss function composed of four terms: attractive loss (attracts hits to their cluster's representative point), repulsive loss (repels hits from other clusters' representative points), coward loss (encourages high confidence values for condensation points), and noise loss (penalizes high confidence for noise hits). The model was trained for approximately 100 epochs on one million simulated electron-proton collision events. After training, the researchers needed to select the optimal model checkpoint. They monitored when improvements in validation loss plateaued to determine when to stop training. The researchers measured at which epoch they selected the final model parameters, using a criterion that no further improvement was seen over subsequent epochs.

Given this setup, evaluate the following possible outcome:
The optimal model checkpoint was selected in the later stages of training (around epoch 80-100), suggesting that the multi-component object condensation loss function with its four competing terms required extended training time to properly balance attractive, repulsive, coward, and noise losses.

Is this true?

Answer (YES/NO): NO